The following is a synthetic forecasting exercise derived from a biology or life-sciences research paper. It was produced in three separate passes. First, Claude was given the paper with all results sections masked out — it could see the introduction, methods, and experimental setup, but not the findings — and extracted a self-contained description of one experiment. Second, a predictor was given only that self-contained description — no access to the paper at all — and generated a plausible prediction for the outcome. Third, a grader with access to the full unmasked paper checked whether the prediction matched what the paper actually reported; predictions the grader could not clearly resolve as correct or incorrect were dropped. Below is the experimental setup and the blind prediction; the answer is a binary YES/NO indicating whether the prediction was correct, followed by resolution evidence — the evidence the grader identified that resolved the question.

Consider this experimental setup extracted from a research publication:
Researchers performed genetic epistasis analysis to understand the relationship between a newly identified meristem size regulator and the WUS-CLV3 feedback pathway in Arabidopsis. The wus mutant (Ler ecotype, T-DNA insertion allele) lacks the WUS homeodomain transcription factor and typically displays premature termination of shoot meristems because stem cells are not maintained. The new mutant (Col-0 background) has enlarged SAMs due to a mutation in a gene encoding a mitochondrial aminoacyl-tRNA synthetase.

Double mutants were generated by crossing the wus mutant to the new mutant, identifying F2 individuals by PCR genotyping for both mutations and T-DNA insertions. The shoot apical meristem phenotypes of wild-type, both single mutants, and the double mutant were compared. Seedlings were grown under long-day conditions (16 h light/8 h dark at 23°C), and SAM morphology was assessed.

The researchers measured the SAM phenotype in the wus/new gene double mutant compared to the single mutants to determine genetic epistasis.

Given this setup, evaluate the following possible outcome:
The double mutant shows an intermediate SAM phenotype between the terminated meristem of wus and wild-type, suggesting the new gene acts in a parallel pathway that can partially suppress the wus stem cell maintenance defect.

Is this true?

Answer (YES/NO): NO